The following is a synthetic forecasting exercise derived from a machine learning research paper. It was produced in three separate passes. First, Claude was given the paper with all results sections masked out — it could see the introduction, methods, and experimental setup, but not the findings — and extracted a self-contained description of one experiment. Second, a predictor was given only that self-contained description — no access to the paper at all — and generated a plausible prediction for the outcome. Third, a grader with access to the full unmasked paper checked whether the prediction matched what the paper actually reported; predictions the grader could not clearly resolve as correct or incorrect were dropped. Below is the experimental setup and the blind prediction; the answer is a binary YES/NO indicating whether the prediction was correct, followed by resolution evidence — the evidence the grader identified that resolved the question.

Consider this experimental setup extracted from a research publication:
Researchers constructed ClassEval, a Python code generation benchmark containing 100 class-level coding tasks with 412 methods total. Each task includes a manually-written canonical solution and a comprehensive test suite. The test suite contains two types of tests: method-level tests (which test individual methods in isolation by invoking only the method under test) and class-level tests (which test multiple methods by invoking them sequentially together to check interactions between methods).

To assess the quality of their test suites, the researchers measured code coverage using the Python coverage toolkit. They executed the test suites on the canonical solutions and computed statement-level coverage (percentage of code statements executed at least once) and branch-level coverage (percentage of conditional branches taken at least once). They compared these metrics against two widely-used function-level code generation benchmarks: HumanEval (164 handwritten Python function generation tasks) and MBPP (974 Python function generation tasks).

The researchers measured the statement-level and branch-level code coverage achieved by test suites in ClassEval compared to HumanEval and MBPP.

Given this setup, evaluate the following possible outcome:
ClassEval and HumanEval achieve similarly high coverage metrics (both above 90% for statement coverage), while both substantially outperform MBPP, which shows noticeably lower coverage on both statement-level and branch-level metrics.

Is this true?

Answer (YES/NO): NO